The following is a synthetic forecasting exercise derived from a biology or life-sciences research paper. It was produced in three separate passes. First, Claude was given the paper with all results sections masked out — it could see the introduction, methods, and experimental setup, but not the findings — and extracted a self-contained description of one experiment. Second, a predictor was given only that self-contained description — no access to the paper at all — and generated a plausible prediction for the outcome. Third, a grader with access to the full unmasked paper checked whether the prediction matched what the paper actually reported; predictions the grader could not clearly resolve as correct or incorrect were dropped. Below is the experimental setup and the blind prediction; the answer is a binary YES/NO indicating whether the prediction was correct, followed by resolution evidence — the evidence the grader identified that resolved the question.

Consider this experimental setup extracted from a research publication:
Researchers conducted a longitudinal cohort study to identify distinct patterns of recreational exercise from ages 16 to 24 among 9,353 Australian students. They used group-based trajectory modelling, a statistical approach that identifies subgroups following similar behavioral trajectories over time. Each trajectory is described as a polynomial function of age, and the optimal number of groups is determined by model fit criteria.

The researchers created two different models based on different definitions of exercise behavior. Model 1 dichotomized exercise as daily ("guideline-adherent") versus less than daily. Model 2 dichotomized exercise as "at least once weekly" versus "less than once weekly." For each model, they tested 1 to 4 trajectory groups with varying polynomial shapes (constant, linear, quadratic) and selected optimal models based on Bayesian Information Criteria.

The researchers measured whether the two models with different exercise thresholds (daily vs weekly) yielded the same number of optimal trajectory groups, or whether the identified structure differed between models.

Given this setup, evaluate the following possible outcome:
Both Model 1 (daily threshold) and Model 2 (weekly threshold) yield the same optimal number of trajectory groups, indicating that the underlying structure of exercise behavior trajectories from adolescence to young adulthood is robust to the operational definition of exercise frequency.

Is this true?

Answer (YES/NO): YES